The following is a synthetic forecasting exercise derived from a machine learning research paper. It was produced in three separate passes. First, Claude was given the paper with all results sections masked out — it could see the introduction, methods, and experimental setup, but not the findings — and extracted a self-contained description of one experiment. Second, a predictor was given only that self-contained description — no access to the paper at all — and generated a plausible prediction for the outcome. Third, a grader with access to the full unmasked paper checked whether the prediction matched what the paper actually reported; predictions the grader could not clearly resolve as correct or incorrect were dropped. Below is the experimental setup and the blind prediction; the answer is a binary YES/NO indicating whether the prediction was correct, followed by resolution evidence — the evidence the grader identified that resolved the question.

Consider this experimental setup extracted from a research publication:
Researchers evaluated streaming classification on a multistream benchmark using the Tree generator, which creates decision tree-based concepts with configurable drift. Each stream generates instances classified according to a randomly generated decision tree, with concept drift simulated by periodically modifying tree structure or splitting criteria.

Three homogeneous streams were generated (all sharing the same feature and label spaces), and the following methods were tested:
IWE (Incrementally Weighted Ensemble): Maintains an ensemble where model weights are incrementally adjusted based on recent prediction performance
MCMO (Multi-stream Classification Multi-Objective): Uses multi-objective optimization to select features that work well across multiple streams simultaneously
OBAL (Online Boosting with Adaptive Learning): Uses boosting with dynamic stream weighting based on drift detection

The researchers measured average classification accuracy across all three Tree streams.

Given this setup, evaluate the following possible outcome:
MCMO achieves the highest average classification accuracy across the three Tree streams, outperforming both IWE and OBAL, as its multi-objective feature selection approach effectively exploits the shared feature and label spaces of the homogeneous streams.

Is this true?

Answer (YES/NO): NO